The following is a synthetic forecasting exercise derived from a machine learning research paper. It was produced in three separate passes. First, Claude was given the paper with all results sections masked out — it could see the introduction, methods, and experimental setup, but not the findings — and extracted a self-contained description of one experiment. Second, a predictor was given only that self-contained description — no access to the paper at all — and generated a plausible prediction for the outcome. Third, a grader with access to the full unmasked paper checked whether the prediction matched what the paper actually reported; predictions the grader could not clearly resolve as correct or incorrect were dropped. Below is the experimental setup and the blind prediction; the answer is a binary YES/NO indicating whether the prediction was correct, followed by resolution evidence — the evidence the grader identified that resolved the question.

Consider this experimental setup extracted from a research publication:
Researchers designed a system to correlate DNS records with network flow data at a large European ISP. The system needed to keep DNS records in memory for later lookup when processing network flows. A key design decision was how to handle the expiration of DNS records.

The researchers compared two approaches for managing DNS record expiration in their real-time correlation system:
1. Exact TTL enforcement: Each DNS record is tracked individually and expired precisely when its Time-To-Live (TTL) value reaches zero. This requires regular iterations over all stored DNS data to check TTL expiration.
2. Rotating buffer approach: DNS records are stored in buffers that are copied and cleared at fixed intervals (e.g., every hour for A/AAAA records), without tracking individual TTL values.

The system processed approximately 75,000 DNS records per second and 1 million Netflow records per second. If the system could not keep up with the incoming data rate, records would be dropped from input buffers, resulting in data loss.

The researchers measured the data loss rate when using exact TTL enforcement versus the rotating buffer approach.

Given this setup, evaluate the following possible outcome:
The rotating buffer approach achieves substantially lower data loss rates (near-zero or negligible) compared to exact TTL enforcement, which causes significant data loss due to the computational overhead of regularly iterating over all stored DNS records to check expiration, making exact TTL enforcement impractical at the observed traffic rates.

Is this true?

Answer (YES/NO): YES